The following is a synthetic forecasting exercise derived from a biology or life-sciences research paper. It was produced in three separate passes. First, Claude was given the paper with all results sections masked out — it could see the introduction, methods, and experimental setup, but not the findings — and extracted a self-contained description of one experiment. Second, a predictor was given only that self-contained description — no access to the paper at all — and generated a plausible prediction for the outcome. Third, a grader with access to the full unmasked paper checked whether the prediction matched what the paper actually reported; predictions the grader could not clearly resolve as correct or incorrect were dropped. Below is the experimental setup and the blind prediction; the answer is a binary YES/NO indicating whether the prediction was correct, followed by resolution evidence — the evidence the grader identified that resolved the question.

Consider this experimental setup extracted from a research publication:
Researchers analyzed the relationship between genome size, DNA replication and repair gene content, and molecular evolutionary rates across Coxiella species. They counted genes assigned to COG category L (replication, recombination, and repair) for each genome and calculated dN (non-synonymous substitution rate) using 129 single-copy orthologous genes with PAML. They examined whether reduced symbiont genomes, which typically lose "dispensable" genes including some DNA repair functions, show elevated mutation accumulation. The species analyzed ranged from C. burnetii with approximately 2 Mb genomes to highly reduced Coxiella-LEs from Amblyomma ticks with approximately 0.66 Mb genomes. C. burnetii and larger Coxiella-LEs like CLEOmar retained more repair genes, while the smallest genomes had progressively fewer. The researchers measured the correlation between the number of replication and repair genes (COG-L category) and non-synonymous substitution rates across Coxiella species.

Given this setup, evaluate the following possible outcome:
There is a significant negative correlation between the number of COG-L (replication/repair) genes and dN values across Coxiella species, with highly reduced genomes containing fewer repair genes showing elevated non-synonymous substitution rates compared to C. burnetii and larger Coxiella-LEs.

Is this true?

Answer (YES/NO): YES